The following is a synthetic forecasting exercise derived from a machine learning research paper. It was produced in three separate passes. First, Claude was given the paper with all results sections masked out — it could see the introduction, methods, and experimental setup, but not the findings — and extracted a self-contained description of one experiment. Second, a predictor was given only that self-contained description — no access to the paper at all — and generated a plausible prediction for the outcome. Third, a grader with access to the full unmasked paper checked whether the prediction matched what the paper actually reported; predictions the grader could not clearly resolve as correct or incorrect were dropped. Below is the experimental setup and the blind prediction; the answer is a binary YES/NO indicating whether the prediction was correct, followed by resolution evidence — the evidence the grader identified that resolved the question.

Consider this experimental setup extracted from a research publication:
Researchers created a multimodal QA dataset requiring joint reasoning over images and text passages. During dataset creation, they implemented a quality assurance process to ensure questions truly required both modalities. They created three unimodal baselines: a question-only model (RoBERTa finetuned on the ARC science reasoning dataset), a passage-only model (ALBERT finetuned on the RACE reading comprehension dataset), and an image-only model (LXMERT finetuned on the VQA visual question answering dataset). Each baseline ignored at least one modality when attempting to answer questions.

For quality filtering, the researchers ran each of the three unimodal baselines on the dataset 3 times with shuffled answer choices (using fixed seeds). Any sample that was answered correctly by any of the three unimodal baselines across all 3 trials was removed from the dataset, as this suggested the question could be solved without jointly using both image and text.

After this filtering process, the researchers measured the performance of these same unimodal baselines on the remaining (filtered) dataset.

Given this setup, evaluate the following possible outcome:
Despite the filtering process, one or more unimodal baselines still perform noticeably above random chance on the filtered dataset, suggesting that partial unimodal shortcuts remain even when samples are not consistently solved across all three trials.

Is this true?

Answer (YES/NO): NO